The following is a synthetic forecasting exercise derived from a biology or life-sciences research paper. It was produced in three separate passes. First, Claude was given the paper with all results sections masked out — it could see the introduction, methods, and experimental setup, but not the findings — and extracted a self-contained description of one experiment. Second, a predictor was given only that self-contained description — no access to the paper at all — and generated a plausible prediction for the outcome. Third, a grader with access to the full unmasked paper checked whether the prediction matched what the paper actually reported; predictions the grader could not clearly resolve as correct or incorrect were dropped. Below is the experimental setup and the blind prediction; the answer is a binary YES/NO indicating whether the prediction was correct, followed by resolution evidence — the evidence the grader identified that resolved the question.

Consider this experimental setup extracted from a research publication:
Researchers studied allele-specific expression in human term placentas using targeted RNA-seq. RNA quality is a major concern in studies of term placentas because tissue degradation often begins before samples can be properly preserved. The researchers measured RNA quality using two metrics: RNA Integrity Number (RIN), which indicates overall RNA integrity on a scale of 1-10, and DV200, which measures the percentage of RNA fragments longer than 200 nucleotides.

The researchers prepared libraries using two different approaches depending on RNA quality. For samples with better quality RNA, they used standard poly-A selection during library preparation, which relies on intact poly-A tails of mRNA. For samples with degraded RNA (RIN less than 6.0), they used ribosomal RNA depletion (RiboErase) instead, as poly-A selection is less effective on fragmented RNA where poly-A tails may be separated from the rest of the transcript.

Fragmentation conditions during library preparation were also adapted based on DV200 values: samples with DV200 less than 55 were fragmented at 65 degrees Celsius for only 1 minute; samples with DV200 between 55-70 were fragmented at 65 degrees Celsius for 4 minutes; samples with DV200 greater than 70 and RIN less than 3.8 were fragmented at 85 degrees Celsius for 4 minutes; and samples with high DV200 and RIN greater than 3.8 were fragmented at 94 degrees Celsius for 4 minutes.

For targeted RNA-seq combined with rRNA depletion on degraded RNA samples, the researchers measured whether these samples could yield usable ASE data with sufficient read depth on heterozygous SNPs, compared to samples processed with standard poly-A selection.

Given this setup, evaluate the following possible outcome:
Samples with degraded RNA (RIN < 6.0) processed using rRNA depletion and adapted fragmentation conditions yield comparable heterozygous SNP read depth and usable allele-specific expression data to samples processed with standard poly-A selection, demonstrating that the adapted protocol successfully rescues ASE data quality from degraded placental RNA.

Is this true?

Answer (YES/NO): YES